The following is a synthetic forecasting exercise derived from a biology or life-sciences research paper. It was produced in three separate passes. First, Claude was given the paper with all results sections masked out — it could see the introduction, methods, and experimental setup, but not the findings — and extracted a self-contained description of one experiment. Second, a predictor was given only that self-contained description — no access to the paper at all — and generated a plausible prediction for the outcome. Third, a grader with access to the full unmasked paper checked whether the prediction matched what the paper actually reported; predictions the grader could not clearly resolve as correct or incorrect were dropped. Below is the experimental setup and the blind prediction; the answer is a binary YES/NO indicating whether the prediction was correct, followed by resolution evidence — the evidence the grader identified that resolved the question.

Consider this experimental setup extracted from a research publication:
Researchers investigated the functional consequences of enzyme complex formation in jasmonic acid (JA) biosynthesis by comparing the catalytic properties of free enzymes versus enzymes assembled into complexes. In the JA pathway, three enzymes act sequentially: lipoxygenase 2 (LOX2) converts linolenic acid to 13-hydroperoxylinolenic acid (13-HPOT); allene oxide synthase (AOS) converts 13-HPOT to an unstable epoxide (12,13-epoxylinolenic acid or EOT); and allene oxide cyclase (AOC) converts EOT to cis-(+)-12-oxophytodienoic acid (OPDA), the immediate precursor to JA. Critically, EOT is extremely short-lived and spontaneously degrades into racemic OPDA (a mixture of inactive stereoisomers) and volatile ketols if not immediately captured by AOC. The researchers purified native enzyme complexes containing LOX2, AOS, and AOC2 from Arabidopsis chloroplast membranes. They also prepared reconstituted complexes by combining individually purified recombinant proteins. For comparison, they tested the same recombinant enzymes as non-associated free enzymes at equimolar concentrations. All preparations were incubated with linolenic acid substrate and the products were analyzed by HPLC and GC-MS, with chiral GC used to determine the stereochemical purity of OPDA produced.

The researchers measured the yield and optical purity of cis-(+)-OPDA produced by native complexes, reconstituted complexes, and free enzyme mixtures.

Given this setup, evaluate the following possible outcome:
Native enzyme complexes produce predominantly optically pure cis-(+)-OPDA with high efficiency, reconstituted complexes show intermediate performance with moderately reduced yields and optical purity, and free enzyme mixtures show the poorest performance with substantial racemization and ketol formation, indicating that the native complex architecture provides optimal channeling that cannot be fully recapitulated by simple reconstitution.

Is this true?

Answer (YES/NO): NO